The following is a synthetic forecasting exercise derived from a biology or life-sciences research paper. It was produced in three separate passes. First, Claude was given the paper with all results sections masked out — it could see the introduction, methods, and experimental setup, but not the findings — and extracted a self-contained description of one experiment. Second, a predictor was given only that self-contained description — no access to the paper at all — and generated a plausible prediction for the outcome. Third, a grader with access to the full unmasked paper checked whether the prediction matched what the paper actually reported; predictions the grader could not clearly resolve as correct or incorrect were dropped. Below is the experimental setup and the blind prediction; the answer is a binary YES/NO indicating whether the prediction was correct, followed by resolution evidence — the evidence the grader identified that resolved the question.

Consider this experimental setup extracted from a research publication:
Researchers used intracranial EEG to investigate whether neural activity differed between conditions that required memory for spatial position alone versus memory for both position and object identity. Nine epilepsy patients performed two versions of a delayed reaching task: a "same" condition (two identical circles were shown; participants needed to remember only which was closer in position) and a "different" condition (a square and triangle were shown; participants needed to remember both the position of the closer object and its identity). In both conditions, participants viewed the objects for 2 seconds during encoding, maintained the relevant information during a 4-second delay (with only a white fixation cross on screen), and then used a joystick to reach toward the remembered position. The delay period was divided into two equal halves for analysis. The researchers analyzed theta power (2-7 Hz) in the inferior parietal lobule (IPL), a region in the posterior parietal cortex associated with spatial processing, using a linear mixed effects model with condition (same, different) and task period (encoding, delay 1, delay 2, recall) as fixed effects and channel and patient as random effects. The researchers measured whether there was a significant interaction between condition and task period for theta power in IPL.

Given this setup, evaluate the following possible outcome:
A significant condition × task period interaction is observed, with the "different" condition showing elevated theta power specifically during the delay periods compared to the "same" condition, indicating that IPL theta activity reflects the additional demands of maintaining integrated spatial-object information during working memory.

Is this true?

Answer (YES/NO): NO